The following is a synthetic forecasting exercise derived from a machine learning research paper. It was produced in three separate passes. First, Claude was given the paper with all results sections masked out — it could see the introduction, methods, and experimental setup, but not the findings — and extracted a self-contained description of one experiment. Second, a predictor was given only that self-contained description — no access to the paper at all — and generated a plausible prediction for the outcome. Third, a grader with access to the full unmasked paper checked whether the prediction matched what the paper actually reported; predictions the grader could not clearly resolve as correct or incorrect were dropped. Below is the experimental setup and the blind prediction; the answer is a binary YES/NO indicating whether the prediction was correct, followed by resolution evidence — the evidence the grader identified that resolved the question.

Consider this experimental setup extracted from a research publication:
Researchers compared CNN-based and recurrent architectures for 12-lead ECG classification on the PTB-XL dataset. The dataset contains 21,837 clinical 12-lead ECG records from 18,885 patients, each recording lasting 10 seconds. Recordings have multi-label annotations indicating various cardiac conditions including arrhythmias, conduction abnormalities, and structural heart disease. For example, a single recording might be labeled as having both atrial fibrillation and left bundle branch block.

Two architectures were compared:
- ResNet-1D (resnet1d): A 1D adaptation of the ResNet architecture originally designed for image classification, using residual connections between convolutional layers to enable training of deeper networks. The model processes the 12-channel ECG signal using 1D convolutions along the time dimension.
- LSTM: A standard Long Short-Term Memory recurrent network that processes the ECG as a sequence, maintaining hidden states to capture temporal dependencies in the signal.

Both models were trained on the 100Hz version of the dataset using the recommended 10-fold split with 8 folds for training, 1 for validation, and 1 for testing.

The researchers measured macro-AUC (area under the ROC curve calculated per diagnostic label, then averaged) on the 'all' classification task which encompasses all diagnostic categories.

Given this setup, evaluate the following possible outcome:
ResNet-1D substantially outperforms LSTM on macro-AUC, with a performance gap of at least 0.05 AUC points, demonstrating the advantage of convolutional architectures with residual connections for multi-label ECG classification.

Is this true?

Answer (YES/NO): NO